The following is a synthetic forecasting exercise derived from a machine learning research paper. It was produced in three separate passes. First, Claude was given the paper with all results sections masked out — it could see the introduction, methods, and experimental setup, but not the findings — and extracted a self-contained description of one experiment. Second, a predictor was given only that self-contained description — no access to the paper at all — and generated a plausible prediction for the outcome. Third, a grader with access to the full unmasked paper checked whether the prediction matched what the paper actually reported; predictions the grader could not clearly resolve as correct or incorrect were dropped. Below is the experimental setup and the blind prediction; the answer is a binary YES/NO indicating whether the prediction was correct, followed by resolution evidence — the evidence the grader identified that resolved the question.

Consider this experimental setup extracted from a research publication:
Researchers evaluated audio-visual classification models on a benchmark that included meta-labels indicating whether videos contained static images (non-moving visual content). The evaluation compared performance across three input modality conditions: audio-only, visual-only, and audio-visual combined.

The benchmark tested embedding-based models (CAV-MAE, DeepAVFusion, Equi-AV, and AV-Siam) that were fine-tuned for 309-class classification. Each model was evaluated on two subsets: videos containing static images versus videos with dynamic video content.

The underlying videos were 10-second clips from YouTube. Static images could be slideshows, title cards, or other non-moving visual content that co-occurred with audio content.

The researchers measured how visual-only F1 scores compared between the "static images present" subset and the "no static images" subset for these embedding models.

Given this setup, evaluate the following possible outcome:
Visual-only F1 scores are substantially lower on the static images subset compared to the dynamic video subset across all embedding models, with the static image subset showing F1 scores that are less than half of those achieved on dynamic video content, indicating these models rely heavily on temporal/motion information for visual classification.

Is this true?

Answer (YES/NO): NO